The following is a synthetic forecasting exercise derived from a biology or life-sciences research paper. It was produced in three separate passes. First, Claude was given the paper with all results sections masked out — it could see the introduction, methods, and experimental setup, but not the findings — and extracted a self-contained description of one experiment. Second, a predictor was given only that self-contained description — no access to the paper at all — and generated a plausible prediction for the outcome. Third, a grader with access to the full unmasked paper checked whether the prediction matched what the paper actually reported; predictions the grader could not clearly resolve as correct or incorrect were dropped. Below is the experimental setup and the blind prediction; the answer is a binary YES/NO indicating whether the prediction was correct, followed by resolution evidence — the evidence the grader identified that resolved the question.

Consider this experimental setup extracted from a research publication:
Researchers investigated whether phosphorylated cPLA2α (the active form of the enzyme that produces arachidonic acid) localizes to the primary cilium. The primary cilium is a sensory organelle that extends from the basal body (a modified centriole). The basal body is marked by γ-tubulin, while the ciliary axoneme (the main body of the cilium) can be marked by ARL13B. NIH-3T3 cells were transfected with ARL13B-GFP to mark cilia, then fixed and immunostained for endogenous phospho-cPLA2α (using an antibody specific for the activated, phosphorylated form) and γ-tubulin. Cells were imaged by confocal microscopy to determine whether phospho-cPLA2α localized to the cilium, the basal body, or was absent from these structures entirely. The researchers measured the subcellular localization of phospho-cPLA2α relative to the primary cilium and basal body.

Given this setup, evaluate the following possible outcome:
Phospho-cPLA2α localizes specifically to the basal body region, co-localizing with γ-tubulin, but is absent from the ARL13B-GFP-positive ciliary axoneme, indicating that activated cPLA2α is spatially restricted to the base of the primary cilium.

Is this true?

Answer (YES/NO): NO